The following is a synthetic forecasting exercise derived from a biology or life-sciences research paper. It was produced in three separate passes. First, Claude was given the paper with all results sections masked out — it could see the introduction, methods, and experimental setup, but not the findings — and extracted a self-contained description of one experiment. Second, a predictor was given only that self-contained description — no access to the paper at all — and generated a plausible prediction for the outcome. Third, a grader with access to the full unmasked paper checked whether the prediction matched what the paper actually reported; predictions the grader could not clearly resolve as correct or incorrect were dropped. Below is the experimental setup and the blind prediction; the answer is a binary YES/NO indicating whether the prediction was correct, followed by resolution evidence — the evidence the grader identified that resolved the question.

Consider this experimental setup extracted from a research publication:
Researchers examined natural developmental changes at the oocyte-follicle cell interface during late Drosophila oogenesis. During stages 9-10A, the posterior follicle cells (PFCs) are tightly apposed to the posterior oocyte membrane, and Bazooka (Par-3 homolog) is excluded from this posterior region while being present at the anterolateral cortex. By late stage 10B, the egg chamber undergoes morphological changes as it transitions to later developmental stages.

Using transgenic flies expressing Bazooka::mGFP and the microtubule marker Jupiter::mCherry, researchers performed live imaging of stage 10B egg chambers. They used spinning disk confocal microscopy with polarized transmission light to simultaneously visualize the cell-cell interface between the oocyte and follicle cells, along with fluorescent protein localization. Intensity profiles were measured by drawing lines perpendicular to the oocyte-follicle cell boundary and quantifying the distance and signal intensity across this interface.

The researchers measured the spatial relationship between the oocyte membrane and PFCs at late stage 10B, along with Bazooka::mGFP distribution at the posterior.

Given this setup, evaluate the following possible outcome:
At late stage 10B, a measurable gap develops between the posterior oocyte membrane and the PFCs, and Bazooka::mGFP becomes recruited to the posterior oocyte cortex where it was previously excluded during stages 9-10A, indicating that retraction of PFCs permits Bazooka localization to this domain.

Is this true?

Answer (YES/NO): YES